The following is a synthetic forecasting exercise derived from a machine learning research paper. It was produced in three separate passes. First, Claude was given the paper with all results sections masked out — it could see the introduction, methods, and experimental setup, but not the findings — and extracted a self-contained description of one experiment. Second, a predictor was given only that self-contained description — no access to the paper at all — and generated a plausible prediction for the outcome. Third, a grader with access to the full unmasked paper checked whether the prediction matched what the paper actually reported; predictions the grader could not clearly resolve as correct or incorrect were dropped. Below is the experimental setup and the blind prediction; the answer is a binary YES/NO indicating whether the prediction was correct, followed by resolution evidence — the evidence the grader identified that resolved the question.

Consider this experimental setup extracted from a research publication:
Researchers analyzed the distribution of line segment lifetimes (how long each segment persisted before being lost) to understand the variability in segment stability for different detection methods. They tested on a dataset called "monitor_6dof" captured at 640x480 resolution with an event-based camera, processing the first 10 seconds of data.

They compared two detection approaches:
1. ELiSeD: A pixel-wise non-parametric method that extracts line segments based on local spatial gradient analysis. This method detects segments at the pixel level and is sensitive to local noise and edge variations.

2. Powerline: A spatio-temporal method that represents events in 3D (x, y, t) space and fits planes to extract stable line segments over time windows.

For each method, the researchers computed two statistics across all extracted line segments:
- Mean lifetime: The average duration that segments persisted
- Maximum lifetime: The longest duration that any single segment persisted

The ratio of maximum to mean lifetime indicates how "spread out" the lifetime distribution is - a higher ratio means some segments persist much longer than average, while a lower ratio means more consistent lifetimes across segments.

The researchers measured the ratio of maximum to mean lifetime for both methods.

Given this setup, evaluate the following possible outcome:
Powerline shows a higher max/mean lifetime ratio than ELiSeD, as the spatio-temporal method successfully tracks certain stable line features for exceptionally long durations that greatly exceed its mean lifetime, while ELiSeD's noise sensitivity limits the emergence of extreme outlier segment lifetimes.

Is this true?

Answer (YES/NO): NO